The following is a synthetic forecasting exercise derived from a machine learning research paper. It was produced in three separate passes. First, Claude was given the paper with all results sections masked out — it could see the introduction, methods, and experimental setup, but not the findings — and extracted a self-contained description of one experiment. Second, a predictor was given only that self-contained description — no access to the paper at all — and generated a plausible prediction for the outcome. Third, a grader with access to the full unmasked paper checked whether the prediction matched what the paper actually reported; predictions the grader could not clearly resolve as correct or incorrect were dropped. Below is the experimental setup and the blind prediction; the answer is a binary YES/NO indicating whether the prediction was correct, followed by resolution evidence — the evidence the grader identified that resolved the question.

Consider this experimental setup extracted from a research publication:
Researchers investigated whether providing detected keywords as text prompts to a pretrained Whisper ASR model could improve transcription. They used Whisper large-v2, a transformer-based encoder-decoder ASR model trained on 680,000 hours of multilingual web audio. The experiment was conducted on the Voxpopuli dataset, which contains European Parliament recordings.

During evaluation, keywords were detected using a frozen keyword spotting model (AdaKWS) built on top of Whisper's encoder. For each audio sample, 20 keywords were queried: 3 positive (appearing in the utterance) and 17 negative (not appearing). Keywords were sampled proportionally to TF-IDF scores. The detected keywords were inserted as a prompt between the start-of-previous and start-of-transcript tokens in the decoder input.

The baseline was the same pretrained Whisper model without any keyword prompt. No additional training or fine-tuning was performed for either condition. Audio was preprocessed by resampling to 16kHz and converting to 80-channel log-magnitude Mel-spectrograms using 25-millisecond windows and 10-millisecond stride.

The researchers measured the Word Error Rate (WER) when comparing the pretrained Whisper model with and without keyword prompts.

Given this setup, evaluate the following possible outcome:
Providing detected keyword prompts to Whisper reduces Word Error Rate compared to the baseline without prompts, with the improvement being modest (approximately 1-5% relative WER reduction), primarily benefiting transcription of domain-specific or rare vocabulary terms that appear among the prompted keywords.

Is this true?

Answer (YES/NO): NO